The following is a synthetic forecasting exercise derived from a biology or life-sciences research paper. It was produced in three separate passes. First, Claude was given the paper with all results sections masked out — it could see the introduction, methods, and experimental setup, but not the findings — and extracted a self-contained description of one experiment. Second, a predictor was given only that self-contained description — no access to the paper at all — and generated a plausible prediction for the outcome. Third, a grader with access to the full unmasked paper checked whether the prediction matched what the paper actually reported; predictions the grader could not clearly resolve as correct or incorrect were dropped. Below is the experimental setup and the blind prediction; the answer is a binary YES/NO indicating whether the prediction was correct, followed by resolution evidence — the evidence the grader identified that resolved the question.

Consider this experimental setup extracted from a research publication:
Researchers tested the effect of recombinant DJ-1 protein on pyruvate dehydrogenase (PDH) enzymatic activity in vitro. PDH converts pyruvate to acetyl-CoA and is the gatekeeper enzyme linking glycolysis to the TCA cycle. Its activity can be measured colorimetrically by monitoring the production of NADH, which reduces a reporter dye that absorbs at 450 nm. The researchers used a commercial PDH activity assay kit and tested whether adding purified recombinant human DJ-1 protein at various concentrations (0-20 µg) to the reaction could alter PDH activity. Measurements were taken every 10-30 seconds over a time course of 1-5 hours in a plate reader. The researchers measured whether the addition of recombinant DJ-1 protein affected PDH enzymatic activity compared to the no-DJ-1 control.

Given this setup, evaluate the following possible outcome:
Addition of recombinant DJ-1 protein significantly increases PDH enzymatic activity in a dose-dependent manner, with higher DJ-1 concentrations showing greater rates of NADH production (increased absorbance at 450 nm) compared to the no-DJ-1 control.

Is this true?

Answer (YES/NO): YES